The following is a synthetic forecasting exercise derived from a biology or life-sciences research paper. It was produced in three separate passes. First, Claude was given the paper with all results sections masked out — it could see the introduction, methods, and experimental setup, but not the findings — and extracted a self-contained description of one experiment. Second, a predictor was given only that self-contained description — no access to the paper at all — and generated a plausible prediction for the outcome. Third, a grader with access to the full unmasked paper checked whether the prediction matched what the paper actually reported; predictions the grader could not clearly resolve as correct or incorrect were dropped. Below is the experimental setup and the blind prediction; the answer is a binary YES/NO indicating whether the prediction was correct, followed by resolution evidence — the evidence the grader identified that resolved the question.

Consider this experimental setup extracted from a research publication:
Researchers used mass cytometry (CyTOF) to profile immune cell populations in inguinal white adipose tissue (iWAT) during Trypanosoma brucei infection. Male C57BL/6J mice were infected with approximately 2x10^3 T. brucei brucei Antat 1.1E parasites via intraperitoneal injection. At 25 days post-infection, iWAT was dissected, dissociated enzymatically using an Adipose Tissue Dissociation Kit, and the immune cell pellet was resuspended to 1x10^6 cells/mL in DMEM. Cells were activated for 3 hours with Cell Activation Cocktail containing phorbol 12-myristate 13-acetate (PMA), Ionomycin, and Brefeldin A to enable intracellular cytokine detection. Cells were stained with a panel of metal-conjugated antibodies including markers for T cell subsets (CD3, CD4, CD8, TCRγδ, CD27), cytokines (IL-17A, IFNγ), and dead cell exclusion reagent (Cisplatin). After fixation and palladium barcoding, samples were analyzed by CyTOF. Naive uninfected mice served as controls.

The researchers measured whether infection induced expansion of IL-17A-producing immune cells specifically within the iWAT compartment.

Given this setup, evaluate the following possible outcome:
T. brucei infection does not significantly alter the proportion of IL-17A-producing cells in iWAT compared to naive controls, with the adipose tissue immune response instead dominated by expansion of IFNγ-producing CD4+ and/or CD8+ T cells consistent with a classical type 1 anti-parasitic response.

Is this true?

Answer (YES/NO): NO